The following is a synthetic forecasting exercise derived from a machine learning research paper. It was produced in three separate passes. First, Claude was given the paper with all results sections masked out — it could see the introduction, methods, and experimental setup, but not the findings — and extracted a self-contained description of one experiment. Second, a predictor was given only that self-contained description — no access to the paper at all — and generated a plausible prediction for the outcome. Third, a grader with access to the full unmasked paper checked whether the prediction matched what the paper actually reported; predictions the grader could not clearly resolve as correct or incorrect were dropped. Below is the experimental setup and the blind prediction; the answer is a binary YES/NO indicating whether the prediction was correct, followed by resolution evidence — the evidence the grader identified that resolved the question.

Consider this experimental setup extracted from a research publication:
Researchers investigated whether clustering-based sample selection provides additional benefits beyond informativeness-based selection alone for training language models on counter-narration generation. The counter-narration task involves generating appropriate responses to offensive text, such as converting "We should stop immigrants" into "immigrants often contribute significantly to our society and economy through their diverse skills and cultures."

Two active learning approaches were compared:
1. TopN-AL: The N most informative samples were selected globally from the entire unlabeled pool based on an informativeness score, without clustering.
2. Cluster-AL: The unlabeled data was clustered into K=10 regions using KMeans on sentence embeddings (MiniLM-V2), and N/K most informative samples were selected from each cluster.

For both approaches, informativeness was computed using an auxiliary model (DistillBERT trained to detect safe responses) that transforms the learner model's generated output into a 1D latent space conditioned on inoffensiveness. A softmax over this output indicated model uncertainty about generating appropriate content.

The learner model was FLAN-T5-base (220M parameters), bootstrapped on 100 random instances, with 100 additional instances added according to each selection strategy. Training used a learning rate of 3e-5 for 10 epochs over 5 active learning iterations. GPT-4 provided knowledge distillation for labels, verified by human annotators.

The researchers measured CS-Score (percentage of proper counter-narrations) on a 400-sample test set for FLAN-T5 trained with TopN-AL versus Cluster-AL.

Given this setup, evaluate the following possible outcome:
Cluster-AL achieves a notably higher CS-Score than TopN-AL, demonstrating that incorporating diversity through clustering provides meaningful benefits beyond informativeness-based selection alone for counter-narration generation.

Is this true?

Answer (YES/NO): YES